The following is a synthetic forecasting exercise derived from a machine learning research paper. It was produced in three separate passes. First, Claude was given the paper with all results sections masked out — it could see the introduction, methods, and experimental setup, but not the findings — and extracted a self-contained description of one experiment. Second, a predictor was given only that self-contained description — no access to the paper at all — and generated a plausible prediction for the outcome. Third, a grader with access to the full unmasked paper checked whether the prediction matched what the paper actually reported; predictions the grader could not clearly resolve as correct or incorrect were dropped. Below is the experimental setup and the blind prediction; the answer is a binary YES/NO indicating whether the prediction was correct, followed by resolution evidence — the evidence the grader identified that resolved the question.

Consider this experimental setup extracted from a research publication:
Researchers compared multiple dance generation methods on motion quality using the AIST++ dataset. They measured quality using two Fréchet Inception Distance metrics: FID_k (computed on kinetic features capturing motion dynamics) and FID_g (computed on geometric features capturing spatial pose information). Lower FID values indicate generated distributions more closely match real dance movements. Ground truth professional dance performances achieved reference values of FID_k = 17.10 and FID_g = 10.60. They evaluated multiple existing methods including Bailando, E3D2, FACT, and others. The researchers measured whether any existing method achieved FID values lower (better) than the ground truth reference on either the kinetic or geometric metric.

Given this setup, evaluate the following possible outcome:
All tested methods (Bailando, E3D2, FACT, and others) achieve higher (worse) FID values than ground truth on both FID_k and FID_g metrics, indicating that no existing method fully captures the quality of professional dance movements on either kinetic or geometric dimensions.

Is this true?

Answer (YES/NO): NO